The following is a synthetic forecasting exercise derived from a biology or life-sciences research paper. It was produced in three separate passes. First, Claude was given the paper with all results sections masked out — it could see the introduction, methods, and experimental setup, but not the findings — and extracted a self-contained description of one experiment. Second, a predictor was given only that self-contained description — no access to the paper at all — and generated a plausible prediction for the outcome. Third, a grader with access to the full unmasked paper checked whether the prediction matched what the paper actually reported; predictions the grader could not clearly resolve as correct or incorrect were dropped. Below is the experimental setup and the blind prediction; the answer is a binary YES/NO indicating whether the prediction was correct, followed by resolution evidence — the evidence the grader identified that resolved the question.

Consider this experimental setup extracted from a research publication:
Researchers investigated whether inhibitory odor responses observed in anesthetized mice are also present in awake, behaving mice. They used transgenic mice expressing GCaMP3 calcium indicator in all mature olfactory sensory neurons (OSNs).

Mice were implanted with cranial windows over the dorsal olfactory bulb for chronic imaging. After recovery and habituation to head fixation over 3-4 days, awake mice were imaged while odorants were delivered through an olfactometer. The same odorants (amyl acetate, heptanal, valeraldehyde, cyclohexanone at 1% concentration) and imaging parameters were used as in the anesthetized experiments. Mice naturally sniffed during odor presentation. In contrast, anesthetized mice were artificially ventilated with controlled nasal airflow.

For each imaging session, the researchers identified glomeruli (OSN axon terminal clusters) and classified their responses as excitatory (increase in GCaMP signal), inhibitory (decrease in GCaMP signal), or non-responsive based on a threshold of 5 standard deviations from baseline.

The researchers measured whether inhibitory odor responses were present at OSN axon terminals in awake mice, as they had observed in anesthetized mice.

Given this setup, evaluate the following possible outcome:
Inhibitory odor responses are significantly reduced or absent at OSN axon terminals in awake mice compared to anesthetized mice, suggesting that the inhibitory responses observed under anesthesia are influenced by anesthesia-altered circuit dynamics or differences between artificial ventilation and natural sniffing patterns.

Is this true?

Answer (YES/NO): NO